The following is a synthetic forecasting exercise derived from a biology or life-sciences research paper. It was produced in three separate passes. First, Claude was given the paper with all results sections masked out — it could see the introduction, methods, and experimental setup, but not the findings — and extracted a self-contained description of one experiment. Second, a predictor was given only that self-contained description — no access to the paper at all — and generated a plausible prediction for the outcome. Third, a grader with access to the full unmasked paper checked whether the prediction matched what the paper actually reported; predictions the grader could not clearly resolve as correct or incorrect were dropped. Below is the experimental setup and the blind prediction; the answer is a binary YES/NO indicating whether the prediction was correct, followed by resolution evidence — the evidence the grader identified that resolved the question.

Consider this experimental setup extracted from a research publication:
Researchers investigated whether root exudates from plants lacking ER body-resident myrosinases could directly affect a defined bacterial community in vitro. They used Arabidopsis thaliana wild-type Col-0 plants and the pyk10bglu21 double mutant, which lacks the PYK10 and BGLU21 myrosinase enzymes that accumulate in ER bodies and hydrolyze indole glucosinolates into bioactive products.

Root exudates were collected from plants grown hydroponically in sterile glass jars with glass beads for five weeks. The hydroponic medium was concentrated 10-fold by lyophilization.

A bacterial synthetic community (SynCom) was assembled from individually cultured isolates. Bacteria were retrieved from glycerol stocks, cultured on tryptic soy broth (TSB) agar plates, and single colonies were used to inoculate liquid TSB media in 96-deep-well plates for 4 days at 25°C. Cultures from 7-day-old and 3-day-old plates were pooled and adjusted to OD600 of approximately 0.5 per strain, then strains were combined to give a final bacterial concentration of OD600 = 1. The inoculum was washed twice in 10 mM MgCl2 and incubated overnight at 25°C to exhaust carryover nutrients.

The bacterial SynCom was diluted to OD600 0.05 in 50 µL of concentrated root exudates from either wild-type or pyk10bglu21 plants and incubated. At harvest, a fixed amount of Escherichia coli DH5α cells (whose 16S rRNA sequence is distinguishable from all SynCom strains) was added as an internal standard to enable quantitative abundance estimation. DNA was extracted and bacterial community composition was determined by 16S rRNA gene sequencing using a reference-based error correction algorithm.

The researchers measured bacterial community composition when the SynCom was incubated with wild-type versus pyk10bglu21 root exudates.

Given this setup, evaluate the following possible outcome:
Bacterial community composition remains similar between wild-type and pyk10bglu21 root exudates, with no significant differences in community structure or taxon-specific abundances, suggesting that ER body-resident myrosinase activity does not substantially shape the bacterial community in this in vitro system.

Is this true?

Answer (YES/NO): NO